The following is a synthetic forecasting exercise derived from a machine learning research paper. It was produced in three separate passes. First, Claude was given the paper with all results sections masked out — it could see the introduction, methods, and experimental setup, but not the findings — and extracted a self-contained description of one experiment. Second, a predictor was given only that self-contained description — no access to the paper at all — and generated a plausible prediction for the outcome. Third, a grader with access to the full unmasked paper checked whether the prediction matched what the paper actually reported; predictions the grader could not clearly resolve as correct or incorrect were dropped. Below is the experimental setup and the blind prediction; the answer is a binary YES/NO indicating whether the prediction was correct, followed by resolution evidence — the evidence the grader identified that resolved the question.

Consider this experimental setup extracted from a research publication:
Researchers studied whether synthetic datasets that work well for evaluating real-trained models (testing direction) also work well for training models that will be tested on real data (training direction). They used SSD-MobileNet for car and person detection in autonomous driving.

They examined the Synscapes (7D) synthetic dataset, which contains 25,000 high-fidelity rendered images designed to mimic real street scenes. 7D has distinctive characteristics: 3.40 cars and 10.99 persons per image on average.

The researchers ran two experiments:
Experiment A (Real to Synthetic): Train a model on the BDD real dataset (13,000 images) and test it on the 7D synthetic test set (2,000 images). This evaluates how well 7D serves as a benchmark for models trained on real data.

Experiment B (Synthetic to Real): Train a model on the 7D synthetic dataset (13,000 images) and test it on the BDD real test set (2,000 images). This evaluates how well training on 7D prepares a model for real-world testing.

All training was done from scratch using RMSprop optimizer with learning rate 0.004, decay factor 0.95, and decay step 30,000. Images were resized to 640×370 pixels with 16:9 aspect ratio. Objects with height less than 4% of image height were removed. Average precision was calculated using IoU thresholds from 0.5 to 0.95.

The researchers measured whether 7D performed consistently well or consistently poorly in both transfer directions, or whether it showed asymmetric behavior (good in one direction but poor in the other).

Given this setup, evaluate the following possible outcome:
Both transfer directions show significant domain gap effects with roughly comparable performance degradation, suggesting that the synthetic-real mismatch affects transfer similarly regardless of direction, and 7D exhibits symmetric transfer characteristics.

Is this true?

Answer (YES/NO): NO